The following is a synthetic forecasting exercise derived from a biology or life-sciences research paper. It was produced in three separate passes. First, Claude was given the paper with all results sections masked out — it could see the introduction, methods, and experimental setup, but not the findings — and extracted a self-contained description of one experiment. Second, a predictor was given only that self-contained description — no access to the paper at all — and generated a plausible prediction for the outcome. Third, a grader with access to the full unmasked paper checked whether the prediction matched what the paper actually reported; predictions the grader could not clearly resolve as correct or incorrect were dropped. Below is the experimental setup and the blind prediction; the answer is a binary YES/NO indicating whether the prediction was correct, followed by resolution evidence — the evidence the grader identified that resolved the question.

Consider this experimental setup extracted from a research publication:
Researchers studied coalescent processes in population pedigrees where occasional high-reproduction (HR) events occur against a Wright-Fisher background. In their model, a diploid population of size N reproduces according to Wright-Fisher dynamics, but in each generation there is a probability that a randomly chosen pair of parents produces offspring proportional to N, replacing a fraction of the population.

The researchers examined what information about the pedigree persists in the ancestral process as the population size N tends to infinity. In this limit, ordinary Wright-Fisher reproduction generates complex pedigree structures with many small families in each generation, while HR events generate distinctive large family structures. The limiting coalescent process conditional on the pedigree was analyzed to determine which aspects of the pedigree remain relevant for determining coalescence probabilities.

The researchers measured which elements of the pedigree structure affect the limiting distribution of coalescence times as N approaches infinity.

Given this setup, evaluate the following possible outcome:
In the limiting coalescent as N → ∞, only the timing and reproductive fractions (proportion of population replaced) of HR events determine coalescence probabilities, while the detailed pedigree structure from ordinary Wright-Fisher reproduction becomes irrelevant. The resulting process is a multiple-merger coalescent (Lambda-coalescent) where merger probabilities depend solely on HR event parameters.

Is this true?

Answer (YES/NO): NO